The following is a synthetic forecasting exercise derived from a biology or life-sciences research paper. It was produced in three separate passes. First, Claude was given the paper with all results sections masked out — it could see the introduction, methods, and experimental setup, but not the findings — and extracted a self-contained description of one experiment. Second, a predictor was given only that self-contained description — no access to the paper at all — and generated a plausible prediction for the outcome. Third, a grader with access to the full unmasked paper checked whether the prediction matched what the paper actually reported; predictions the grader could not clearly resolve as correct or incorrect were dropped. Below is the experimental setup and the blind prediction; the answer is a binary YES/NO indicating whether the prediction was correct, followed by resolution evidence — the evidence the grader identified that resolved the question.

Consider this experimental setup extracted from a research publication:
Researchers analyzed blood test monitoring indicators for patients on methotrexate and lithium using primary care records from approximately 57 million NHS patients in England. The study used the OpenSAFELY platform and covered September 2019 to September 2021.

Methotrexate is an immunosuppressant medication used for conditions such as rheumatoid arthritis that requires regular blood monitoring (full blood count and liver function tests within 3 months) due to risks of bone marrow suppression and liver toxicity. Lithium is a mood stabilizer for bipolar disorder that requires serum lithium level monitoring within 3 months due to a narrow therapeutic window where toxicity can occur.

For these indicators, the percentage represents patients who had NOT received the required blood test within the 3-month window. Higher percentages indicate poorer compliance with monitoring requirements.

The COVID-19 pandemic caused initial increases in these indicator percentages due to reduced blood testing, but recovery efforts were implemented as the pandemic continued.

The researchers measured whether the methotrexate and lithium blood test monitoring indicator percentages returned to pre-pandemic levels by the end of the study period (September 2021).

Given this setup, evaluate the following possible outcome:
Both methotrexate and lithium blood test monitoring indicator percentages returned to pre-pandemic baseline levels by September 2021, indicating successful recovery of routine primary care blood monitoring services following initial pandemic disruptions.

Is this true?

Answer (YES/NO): NO